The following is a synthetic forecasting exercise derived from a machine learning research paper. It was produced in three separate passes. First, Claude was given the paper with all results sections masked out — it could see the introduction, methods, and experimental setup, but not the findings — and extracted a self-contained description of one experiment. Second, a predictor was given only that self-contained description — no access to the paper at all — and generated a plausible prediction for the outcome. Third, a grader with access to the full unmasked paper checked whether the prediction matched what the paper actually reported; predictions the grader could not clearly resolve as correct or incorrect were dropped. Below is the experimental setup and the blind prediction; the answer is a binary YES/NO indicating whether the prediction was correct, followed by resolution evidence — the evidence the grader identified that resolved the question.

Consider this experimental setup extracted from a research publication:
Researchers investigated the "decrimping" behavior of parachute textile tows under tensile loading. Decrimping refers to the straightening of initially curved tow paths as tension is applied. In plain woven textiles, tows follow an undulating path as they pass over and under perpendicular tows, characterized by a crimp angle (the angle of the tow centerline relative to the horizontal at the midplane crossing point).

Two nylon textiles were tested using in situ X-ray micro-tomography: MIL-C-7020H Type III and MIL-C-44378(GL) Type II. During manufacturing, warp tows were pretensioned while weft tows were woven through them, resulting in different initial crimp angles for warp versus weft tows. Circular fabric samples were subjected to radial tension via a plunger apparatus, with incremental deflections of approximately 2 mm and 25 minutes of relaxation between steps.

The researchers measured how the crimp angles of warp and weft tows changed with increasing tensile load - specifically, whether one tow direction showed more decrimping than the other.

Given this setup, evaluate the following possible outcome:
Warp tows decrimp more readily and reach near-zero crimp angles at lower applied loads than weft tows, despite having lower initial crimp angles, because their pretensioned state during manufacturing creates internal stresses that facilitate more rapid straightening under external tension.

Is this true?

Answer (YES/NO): NO